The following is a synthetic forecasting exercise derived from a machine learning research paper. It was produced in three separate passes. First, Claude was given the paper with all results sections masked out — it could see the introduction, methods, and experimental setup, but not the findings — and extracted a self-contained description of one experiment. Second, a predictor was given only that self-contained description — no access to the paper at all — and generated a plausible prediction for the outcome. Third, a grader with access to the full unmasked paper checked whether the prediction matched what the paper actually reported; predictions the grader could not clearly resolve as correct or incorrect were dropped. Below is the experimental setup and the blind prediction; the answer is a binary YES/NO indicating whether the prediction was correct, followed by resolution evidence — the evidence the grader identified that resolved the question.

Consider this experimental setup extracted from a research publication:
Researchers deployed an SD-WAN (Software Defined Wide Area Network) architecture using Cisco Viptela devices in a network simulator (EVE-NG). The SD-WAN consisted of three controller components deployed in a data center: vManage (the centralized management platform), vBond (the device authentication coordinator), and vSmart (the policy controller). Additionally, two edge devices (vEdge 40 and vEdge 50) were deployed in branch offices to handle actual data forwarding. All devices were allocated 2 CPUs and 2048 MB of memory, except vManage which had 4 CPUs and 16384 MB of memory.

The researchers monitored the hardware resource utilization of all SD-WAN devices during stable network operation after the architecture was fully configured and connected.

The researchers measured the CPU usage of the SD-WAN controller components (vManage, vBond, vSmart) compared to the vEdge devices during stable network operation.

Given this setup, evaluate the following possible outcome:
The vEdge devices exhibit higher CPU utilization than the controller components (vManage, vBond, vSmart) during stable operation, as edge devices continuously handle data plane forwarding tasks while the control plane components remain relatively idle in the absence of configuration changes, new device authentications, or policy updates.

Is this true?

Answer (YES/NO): YES